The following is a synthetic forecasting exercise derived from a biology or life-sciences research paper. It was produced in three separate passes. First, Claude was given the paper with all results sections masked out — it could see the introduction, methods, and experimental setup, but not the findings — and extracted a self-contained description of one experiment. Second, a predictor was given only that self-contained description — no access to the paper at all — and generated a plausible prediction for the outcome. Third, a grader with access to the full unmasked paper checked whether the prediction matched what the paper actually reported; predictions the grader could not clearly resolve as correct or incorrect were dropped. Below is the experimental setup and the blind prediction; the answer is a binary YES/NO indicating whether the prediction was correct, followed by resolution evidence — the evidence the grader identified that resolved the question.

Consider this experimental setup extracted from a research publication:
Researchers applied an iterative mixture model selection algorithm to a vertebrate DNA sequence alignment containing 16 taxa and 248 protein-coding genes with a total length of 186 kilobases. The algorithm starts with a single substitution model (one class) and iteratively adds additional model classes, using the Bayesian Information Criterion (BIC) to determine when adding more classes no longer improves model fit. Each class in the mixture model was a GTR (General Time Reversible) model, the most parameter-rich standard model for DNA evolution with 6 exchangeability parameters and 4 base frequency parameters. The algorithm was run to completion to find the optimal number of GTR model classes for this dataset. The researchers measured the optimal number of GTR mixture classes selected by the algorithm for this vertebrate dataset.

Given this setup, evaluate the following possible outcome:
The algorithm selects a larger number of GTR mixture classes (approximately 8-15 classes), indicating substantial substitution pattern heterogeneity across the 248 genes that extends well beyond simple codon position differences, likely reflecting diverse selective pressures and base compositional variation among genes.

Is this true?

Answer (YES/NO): NO